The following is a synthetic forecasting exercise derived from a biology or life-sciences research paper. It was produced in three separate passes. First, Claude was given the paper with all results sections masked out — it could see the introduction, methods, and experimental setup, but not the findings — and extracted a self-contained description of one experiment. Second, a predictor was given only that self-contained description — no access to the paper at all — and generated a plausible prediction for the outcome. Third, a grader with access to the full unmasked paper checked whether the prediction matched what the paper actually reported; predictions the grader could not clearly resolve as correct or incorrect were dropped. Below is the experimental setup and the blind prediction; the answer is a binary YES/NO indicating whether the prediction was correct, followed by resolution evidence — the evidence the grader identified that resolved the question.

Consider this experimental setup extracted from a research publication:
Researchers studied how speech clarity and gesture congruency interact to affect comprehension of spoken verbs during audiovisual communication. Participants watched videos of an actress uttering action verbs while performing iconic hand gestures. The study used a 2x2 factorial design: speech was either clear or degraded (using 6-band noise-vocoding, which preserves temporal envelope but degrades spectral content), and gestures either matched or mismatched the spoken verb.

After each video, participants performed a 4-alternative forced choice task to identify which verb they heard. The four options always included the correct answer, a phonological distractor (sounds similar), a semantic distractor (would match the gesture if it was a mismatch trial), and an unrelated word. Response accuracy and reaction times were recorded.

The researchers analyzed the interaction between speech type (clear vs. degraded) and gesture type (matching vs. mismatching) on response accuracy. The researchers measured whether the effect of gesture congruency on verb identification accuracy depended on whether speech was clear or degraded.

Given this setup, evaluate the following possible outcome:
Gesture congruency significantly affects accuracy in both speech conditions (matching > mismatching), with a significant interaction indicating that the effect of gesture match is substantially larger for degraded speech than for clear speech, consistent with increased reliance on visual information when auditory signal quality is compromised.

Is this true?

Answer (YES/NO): YES